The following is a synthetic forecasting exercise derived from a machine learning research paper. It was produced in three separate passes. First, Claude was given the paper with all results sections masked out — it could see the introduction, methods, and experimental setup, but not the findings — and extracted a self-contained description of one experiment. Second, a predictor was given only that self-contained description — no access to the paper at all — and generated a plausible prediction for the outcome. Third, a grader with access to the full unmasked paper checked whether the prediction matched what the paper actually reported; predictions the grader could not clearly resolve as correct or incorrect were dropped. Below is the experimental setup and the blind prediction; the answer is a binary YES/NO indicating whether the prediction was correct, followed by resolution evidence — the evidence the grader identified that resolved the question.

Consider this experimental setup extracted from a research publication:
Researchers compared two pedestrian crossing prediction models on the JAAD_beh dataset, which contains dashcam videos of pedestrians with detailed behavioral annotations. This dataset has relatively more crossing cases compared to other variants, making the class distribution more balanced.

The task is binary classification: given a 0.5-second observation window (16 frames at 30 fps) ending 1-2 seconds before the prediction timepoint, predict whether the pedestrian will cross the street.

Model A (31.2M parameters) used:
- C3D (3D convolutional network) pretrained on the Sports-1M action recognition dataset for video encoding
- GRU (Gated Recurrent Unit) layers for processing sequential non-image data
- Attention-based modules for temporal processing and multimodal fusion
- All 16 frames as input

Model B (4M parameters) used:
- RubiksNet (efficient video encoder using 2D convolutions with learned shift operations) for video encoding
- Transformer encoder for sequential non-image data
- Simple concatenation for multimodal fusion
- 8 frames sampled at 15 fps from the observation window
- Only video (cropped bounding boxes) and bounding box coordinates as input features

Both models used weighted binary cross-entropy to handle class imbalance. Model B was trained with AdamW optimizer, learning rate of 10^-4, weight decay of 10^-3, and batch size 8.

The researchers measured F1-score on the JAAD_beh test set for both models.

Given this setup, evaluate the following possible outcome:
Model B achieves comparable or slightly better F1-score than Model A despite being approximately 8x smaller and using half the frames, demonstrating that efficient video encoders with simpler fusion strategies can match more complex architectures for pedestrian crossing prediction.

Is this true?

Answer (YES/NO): NO